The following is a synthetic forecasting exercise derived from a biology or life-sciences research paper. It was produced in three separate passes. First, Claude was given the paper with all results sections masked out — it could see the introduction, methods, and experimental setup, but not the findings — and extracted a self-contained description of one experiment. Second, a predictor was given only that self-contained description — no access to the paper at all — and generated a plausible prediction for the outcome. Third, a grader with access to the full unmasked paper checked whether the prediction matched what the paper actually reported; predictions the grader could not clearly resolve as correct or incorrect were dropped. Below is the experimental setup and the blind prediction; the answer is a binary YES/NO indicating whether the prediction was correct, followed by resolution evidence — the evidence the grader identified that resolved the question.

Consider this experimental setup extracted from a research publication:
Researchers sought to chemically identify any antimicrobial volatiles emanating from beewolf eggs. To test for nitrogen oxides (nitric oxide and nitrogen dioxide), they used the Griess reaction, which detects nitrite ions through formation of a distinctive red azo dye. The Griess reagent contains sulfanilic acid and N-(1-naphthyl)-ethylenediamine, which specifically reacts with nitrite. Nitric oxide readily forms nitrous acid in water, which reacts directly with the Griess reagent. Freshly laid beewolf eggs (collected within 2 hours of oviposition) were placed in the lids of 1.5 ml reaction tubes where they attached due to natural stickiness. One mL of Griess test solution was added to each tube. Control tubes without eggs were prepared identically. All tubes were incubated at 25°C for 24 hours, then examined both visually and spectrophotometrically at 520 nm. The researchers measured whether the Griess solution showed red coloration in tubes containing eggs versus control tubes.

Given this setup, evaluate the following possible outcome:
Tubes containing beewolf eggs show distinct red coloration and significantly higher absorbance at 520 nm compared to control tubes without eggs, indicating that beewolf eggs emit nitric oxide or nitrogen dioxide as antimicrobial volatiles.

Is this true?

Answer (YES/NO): YES